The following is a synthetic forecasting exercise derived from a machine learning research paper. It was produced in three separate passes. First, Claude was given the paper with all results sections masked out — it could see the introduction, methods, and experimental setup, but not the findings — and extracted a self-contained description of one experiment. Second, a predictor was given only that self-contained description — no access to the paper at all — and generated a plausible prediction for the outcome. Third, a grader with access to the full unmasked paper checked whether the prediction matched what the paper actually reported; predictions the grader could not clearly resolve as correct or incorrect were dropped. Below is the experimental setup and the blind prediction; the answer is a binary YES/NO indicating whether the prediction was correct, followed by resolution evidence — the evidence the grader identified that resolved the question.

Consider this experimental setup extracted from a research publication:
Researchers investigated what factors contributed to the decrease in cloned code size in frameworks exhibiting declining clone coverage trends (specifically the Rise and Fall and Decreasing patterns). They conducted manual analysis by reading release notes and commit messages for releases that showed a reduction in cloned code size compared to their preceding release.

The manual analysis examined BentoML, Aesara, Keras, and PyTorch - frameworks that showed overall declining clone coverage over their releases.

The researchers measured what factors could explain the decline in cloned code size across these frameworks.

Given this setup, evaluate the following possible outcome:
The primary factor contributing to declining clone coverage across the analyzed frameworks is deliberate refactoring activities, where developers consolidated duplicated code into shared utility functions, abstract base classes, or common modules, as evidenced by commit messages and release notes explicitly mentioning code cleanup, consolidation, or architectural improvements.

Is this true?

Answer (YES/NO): NO